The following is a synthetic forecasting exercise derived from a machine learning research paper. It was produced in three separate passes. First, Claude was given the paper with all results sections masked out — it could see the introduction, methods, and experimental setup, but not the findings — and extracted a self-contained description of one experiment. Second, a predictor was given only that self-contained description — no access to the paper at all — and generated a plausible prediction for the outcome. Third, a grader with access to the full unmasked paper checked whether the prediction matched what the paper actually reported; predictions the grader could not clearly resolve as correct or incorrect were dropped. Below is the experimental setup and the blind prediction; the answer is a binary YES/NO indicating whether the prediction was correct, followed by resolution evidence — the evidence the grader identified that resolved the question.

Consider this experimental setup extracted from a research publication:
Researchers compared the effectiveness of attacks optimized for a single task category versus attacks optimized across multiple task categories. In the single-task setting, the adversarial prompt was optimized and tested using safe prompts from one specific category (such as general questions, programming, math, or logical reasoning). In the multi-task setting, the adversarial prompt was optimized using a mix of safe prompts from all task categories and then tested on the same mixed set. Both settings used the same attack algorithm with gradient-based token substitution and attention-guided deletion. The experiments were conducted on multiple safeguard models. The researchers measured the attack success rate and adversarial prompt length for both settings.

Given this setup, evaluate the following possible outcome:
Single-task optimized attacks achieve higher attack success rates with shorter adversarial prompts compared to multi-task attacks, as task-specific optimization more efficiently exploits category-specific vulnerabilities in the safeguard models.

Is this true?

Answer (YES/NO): NO